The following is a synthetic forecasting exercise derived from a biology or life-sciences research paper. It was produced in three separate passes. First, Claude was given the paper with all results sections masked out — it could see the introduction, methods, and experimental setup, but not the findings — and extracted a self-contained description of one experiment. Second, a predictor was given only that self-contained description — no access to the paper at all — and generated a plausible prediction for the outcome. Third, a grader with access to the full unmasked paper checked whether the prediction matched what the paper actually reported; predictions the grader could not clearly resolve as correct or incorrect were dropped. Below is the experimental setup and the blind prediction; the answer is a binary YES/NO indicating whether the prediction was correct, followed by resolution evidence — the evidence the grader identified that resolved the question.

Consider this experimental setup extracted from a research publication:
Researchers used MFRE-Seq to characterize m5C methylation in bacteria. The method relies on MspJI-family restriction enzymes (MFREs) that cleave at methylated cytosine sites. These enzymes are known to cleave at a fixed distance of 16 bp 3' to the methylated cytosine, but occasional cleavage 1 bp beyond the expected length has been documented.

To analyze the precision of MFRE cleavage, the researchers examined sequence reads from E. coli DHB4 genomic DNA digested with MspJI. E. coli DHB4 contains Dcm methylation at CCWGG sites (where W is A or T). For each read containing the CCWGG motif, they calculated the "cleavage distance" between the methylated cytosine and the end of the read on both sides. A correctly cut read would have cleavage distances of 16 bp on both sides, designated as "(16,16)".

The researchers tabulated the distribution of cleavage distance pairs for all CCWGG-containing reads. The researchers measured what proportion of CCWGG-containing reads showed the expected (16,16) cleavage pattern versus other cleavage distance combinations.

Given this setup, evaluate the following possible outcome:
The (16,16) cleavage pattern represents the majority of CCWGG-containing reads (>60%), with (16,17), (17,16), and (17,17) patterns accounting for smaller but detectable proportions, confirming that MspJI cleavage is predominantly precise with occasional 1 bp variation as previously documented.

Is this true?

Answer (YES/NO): YES